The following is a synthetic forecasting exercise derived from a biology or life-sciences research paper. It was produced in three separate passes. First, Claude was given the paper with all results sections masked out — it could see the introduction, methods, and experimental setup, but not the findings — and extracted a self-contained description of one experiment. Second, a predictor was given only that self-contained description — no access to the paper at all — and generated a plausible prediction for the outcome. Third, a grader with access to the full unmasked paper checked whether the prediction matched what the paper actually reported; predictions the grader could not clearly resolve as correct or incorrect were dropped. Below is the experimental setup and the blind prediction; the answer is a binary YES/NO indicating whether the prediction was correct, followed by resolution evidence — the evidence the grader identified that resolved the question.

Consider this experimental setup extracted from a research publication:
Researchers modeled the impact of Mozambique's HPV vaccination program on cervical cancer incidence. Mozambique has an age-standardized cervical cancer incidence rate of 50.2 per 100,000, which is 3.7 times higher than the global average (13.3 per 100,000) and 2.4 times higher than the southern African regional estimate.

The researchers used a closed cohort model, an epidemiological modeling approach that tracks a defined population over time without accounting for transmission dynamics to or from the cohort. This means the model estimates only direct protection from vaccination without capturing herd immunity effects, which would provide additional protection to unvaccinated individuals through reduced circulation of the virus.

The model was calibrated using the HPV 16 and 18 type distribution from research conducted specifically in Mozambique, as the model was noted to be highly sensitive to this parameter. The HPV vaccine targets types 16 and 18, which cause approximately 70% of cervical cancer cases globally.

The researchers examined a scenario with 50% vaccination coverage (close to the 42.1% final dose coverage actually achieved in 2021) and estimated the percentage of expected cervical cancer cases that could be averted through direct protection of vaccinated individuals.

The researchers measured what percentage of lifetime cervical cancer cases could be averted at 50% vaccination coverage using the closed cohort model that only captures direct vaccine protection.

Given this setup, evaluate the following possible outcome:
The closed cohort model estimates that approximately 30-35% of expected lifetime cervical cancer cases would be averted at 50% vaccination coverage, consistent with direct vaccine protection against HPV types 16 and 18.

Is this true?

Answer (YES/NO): NO